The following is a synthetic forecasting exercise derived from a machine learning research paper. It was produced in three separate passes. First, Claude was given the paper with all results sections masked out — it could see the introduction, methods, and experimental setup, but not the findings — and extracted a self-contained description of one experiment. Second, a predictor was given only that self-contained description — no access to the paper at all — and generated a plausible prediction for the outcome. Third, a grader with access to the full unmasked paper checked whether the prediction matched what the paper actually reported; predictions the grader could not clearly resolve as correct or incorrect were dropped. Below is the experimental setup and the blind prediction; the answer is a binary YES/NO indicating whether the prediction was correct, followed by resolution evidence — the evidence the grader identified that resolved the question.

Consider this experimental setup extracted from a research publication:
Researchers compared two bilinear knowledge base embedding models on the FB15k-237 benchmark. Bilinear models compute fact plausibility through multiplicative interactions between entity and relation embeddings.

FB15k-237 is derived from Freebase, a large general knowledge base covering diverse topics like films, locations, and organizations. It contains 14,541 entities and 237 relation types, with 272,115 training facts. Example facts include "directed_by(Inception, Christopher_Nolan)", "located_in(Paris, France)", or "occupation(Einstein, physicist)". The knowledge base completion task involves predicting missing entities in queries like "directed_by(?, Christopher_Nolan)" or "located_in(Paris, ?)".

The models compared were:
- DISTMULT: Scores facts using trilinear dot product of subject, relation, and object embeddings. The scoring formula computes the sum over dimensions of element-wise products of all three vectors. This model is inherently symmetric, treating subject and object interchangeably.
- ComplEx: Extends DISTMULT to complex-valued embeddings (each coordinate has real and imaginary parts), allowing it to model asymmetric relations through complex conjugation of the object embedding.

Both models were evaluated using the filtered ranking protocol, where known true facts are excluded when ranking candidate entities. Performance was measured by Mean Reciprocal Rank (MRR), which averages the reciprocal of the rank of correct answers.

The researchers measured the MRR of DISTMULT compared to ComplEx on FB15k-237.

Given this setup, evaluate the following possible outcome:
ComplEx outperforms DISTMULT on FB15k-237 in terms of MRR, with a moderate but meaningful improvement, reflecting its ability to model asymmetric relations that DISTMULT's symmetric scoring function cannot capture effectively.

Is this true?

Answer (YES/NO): NO